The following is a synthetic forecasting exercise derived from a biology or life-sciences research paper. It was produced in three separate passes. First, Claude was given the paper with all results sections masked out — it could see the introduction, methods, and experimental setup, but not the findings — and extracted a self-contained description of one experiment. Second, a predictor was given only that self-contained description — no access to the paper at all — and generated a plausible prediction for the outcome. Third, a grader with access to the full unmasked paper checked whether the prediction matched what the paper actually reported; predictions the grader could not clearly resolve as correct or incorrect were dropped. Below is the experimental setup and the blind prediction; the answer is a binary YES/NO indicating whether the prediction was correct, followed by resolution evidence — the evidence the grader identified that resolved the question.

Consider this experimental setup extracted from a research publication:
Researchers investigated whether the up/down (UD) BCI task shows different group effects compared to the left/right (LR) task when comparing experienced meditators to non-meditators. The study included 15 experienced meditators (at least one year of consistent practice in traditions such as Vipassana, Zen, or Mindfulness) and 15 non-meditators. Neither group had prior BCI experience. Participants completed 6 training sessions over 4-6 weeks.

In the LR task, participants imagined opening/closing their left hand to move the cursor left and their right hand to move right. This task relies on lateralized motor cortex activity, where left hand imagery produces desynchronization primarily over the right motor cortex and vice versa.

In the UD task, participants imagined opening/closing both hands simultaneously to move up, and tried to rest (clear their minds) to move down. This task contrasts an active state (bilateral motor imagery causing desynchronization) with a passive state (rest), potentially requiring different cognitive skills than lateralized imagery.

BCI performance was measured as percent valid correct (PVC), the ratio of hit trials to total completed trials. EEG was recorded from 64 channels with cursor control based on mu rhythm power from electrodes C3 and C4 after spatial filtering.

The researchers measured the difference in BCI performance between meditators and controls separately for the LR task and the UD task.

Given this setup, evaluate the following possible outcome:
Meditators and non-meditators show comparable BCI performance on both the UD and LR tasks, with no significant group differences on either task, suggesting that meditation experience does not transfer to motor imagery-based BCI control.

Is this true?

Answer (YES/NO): NO